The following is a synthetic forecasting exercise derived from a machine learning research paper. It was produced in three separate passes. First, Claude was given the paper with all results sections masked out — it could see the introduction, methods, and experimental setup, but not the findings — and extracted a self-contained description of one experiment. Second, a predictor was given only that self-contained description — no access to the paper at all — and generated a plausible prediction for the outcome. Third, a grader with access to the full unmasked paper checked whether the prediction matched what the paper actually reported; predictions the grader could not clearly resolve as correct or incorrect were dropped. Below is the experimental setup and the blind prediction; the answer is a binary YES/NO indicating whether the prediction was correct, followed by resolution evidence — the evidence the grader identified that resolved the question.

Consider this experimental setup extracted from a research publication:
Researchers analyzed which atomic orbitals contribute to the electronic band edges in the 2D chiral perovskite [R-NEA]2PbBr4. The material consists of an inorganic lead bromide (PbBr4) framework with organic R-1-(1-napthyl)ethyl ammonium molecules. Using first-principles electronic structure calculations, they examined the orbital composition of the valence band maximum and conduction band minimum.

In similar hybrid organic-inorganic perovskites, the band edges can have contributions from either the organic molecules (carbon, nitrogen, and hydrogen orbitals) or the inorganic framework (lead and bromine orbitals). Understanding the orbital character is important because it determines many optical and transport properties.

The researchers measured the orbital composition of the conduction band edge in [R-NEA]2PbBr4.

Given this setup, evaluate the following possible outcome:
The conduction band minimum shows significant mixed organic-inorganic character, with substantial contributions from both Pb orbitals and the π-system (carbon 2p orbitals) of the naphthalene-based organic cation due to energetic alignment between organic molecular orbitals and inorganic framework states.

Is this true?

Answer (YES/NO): NO